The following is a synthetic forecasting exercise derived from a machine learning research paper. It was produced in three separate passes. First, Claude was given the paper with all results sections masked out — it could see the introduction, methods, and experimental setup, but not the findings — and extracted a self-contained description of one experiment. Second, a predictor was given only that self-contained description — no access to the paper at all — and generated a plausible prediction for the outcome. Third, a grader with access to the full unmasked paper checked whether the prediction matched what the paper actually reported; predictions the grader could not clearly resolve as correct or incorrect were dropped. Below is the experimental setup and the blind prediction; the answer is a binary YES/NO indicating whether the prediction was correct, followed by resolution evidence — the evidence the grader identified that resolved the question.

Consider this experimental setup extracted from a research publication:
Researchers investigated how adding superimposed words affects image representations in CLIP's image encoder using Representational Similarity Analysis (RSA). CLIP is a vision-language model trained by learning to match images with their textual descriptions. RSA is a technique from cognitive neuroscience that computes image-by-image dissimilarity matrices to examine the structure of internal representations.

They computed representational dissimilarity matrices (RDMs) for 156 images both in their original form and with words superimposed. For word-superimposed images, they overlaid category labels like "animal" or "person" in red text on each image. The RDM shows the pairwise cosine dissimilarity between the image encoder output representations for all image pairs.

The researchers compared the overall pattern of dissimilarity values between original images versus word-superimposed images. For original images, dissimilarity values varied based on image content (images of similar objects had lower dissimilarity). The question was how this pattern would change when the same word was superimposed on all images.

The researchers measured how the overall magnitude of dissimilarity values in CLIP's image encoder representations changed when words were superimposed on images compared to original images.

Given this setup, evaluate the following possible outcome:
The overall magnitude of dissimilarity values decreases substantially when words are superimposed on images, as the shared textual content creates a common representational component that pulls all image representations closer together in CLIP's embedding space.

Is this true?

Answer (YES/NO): YES